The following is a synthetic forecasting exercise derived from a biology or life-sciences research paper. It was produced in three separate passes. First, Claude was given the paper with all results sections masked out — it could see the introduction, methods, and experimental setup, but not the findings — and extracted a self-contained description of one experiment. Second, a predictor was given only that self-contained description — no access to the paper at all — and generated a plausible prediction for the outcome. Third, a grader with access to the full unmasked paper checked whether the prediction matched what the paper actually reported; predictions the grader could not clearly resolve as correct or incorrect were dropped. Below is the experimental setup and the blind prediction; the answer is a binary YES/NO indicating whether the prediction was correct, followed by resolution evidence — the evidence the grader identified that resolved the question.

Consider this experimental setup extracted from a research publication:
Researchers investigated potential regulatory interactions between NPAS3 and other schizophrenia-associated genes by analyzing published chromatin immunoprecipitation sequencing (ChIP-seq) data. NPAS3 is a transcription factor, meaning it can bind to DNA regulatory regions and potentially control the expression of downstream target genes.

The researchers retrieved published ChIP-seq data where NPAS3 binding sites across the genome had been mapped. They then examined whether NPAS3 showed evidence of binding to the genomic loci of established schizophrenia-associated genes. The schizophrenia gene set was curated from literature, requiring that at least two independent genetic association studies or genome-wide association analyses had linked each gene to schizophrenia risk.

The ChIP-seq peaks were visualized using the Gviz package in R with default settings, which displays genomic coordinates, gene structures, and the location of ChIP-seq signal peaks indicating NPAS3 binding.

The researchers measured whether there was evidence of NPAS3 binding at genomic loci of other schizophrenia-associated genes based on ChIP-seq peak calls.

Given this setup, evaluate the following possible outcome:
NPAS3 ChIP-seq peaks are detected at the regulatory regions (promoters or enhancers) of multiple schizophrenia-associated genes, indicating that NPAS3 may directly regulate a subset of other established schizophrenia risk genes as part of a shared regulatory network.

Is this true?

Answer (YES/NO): YES